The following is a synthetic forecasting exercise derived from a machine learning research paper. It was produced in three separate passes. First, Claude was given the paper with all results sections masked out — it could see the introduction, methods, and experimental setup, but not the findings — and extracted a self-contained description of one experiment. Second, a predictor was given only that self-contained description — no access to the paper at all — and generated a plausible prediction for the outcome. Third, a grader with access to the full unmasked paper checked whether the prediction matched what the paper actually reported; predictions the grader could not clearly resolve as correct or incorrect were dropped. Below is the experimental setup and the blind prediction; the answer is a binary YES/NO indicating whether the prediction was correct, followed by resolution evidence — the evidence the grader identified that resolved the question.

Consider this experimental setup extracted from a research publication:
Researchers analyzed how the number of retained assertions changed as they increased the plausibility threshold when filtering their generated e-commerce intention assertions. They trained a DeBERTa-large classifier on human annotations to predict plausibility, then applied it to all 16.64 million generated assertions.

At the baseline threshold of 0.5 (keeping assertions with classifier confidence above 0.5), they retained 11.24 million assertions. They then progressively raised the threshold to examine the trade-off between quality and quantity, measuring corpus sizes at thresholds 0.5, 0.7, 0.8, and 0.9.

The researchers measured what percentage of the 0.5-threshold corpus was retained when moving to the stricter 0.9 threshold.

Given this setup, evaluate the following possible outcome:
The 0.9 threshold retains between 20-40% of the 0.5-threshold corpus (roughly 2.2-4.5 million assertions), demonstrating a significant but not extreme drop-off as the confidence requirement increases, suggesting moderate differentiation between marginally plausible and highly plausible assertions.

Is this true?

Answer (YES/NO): NO